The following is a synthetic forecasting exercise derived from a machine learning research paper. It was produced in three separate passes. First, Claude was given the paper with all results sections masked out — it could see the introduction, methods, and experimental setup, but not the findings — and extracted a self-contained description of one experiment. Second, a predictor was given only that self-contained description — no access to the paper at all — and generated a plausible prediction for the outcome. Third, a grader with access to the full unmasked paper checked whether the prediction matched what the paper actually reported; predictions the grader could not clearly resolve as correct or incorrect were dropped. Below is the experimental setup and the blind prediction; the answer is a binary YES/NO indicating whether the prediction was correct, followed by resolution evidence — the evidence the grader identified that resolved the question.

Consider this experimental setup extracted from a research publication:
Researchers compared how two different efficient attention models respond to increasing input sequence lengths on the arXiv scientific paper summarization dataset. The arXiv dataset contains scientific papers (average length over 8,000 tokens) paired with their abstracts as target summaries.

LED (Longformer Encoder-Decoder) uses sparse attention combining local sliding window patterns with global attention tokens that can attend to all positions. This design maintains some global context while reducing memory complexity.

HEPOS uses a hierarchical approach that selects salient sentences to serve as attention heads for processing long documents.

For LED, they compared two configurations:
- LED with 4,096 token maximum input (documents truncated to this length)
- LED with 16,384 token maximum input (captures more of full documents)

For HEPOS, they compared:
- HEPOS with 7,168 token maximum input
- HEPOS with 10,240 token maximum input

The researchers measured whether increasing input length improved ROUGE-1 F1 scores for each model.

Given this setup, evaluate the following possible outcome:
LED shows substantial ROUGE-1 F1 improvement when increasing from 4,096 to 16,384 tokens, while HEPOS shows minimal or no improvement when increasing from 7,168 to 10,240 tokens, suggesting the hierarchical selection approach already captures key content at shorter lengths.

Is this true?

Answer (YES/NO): NO